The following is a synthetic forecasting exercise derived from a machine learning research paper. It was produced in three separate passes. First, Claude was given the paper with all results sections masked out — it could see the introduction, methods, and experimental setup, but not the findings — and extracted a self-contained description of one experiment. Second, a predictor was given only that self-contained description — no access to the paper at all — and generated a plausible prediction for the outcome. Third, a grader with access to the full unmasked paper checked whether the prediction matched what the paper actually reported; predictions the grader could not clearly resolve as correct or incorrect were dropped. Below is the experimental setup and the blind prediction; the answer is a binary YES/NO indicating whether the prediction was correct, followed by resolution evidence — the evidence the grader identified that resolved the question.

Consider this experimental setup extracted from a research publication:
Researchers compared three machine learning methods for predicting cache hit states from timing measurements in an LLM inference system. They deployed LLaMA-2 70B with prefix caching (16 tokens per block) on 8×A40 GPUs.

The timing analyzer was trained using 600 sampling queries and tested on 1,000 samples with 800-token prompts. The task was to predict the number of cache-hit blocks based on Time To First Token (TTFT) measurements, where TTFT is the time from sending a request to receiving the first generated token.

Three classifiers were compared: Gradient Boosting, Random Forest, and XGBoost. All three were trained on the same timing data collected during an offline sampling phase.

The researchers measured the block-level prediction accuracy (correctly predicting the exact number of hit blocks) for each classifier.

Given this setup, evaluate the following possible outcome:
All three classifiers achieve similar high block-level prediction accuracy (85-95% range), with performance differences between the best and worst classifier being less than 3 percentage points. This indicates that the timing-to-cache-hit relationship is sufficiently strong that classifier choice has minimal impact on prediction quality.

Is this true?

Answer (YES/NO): NO